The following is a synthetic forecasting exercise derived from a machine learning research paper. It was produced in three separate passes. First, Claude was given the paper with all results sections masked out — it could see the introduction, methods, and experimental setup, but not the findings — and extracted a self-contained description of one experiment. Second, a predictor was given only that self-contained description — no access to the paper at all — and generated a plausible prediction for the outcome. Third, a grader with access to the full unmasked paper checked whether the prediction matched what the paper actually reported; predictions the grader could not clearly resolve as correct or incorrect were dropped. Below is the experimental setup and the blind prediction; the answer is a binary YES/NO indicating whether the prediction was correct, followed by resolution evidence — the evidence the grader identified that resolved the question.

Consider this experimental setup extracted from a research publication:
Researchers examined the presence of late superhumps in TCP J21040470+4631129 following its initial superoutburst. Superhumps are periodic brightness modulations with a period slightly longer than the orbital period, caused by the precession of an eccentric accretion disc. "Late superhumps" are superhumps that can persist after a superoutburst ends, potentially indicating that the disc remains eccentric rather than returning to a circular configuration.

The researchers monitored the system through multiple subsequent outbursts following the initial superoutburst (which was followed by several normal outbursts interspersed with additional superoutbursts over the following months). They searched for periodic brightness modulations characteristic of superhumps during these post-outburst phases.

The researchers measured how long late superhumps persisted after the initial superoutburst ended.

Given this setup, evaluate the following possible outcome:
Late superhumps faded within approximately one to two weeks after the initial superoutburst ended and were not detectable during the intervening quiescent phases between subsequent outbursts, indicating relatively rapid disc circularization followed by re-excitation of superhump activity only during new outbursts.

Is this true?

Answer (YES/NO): NO